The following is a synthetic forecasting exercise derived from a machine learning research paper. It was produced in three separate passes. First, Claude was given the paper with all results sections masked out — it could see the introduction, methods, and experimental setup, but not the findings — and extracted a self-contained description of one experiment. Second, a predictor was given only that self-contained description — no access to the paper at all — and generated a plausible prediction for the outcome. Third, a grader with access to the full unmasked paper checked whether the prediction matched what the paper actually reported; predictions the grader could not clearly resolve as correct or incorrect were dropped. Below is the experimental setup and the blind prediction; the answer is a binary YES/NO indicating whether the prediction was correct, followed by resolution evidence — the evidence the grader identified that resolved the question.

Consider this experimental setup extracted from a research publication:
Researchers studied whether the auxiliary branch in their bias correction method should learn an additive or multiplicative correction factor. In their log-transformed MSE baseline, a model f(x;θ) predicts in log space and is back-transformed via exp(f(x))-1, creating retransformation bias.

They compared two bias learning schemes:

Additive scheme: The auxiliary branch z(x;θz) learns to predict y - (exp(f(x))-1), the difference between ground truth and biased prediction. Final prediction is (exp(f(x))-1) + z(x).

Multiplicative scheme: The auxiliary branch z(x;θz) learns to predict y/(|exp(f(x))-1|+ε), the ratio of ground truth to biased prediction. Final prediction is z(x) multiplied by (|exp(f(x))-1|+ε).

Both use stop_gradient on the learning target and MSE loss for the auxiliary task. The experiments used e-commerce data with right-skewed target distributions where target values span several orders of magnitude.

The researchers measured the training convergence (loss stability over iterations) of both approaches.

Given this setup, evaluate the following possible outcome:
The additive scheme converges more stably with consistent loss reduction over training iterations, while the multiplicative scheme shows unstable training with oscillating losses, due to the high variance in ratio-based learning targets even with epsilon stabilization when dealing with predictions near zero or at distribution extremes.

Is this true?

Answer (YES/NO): NO